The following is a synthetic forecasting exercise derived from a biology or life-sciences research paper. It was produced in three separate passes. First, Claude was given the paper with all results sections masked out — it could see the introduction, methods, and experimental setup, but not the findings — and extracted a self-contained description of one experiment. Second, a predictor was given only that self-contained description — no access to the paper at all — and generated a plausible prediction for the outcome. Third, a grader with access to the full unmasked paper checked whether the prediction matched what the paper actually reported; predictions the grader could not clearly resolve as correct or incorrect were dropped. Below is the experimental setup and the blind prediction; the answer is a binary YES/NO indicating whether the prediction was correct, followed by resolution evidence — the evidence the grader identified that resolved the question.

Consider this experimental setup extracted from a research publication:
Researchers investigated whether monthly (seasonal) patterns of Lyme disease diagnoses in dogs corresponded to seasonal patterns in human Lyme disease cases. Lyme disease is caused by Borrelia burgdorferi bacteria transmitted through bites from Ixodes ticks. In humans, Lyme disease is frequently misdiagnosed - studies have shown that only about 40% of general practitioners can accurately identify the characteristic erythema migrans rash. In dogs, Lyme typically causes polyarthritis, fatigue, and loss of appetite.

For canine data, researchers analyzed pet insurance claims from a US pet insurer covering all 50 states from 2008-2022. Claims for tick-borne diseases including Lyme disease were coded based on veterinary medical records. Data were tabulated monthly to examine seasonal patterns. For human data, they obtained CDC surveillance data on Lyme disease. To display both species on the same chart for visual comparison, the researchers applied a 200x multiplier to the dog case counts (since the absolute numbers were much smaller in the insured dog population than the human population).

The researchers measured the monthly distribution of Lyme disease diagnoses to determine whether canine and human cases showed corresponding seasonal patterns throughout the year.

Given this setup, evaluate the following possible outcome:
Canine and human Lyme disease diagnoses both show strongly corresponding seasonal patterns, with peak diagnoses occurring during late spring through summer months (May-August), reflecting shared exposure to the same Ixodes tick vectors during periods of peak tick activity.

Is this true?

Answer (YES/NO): NO